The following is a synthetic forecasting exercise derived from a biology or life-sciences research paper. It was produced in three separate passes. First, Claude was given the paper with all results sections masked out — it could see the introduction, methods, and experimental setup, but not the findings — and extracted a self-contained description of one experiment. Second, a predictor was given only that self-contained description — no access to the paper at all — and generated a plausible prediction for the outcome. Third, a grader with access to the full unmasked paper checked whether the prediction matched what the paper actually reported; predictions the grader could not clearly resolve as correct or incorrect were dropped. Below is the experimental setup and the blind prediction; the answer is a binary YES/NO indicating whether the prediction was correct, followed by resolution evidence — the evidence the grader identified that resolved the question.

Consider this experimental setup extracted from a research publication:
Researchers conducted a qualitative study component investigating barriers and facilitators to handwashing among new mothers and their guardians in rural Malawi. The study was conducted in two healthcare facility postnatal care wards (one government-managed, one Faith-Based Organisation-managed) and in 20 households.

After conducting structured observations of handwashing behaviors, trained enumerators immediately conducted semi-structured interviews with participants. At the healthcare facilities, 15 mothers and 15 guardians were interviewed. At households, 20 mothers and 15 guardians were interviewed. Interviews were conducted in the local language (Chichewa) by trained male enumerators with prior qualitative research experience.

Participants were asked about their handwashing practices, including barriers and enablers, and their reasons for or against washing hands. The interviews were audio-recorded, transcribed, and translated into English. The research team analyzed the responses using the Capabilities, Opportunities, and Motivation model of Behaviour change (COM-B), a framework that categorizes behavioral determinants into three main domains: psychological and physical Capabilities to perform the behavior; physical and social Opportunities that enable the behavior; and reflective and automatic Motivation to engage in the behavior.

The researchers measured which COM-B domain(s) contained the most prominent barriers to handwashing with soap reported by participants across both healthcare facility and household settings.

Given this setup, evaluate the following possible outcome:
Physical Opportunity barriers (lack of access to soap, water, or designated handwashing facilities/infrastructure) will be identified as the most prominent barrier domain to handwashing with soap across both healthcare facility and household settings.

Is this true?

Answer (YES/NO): YES